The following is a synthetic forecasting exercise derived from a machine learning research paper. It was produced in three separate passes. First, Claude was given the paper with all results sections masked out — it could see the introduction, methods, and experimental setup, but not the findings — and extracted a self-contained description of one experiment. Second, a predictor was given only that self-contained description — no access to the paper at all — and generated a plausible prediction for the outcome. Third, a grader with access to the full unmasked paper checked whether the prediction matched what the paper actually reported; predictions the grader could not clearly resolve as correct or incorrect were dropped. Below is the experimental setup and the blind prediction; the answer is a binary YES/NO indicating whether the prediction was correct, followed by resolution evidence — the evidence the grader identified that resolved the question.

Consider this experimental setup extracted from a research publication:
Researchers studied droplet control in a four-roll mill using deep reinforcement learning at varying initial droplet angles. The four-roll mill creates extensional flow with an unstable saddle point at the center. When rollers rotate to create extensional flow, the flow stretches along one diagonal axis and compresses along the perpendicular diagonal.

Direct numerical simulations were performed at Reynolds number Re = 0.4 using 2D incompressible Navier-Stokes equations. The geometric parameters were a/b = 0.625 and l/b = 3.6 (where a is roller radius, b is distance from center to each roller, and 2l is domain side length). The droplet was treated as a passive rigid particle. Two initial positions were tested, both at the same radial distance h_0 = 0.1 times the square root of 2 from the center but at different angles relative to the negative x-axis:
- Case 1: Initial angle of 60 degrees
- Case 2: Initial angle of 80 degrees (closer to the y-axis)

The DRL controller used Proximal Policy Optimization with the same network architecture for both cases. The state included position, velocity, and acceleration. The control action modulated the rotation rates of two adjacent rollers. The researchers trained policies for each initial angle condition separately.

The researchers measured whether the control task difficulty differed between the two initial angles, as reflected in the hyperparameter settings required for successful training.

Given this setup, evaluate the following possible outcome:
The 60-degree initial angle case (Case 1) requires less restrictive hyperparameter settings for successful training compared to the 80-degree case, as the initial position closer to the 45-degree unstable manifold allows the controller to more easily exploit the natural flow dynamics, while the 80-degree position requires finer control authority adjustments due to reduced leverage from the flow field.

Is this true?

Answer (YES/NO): NO